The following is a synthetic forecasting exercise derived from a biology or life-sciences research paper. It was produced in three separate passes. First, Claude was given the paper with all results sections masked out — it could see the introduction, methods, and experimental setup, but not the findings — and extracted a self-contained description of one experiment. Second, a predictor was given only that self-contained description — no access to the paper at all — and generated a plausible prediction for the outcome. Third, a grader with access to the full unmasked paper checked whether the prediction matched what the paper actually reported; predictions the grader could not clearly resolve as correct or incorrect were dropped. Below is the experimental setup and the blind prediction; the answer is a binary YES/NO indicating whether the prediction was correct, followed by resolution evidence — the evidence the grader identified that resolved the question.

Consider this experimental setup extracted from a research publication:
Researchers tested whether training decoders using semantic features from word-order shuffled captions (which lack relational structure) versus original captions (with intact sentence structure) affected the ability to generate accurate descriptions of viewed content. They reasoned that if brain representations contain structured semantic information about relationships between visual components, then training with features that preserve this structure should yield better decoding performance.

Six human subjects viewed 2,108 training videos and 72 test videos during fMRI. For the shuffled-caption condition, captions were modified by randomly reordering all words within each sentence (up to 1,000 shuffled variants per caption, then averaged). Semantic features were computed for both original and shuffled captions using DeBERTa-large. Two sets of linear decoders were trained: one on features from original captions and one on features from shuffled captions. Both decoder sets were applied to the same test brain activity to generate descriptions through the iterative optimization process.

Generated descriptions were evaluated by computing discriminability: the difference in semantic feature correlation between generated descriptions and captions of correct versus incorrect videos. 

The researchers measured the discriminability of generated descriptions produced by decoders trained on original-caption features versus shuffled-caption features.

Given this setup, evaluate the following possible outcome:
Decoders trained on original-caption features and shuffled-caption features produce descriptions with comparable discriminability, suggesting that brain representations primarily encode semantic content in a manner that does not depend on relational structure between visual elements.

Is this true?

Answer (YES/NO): NO